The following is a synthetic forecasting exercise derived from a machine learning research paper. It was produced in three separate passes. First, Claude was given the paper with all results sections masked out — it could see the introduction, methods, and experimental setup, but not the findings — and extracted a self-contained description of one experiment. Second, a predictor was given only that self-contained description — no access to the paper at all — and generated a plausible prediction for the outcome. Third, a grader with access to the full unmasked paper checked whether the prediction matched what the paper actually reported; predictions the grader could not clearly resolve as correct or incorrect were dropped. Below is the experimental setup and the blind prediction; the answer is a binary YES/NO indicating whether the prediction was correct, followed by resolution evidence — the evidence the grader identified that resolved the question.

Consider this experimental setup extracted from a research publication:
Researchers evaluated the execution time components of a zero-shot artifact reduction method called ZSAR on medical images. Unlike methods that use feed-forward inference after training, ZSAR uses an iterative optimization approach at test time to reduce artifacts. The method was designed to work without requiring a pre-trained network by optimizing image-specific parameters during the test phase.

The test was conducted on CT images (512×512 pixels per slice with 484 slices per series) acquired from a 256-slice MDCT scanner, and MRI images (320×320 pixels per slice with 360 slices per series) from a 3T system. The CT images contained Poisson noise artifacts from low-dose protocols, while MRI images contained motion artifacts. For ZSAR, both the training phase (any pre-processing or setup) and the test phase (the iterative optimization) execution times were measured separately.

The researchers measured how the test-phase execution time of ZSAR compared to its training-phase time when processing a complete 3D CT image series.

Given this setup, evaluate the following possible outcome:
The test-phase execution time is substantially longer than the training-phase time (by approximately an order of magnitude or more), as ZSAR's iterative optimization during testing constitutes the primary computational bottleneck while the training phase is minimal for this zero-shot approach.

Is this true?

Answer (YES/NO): NO